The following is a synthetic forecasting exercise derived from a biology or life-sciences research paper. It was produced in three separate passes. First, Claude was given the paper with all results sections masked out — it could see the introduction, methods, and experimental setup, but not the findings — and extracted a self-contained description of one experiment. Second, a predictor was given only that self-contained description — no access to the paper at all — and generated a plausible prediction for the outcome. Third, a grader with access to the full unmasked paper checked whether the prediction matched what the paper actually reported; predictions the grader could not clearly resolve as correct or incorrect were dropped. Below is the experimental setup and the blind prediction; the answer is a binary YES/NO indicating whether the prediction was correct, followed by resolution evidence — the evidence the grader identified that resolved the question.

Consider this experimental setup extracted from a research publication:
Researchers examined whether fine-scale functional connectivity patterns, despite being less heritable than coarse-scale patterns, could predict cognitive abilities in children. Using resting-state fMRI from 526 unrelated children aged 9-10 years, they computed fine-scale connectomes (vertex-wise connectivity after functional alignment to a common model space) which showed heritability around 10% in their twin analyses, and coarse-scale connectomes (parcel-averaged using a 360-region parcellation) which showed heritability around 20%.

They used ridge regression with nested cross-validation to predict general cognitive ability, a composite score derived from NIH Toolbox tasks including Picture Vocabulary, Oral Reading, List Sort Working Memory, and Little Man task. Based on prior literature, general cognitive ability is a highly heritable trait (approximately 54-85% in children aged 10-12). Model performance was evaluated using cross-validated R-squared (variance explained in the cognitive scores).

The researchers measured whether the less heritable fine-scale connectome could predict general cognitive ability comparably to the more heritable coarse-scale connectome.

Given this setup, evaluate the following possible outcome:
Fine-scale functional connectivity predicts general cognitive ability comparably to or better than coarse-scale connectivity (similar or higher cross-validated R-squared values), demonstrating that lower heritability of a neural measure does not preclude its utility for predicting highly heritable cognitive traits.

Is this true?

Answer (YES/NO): YES